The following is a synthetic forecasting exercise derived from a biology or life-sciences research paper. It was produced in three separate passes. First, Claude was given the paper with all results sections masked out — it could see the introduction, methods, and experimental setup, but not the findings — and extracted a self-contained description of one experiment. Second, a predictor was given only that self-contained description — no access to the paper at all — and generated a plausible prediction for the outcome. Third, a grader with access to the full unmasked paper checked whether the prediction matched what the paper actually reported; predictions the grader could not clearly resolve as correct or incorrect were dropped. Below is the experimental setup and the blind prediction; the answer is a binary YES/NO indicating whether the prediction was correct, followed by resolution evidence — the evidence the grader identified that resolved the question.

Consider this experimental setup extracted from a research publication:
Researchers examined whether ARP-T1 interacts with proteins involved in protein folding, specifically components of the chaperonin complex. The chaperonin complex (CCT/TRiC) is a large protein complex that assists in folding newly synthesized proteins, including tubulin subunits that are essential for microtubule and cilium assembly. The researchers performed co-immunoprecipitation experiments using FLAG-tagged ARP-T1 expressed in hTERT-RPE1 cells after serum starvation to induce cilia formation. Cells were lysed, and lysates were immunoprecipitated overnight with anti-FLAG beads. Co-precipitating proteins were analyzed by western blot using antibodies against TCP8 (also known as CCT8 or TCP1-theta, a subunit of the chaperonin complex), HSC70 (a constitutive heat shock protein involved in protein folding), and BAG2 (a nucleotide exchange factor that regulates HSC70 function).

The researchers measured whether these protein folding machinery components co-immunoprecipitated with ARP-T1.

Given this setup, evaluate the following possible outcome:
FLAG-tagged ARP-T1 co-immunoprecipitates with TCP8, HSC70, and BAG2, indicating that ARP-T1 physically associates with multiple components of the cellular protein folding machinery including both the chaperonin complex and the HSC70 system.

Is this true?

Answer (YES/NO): YES